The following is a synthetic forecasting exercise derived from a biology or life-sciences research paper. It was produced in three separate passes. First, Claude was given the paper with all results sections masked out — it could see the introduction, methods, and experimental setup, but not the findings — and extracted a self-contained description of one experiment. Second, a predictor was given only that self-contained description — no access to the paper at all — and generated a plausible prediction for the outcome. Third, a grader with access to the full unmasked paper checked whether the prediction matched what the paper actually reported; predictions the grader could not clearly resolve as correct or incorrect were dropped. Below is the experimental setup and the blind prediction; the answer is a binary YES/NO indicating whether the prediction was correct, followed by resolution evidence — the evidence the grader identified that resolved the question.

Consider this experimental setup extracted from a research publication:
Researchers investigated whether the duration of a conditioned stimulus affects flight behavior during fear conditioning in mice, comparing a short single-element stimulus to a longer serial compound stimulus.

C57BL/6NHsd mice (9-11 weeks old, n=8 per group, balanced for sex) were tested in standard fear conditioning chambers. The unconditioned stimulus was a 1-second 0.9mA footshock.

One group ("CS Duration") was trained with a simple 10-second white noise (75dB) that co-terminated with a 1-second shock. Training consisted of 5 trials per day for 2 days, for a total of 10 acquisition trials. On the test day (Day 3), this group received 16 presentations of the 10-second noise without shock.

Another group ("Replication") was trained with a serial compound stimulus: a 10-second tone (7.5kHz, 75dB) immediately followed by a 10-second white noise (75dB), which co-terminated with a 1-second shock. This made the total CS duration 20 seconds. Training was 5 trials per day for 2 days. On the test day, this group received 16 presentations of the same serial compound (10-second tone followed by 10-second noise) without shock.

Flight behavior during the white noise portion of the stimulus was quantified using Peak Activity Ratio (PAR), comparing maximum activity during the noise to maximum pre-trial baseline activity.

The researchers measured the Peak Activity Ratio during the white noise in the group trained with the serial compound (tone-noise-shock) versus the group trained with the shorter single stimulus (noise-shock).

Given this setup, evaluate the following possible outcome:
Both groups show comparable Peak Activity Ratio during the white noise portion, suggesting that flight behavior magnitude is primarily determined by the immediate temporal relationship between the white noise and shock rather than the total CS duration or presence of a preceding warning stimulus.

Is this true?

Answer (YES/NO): YES